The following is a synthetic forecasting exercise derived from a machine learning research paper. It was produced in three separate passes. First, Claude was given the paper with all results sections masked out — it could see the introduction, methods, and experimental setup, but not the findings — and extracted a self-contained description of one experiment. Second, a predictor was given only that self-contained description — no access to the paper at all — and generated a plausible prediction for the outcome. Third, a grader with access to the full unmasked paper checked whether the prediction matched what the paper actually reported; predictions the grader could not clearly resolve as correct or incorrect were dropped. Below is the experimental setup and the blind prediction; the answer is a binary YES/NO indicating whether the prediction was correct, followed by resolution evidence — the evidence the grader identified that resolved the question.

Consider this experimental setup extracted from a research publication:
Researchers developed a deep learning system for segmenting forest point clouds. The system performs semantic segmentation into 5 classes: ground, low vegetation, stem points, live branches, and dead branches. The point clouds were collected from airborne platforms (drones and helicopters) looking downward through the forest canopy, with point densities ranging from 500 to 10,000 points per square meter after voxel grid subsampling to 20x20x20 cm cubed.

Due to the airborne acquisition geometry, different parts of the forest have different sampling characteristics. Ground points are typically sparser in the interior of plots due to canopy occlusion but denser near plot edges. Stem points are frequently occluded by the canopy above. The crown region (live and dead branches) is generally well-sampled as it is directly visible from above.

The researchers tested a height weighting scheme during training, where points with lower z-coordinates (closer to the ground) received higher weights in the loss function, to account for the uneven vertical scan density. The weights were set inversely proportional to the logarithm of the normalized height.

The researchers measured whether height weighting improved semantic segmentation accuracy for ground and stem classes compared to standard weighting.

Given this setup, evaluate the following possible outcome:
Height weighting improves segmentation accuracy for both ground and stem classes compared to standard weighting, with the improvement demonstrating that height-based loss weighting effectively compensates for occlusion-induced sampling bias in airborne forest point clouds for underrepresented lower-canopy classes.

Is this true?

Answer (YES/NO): NO